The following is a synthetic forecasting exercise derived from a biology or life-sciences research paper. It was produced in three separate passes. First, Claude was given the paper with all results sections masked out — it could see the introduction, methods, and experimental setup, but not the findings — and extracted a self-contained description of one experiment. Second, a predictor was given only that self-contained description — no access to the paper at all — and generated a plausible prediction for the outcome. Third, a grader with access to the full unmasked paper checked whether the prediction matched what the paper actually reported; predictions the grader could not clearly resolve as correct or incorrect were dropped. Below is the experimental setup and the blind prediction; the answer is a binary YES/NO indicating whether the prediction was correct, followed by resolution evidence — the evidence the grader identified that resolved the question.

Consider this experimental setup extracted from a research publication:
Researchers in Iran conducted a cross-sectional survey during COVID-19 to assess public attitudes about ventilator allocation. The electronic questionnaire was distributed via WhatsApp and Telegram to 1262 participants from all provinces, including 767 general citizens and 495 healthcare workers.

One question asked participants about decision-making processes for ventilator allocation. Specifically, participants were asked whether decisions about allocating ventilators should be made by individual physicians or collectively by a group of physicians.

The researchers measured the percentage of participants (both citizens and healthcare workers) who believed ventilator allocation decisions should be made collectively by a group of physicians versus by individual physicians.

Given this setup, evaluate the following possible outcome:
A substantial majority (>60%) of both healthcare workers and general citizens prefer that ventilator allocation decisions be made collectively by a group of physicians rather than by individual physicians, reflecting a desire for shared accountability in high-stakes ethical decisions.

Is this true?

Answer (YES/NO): YES